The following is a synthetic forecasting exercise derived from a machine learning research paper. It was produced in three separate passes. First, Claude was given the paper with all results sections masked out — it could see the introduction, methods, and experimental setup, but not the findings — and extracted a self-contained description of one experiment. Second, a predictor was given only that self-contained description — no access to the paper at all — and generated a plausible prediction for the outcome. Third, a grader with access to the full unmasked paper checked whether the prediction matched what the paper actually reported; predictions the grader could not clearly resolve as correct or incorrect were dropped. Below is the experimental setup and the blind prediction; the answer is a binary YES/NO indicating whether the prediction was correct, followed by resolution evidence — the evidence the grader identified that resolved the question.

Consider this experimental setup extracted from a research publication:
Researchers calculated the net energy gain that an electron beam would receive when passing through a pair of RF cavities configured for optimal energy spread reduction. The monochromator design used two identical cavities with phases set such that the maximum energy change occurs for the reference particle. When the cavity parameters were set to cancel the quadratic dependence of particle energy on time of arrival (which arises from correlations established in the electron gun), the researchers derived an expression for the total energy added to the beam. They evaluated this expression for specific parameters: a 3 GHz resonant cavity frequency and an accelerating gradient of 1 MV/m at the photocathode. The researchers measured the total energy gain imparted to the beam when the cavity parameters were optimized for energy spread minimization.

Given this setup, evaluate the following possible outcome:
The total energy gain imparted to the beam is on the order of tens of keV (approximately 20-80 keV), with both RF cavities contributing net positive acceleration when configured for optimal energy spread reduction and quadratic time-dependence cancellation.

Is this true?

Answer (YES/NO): NO